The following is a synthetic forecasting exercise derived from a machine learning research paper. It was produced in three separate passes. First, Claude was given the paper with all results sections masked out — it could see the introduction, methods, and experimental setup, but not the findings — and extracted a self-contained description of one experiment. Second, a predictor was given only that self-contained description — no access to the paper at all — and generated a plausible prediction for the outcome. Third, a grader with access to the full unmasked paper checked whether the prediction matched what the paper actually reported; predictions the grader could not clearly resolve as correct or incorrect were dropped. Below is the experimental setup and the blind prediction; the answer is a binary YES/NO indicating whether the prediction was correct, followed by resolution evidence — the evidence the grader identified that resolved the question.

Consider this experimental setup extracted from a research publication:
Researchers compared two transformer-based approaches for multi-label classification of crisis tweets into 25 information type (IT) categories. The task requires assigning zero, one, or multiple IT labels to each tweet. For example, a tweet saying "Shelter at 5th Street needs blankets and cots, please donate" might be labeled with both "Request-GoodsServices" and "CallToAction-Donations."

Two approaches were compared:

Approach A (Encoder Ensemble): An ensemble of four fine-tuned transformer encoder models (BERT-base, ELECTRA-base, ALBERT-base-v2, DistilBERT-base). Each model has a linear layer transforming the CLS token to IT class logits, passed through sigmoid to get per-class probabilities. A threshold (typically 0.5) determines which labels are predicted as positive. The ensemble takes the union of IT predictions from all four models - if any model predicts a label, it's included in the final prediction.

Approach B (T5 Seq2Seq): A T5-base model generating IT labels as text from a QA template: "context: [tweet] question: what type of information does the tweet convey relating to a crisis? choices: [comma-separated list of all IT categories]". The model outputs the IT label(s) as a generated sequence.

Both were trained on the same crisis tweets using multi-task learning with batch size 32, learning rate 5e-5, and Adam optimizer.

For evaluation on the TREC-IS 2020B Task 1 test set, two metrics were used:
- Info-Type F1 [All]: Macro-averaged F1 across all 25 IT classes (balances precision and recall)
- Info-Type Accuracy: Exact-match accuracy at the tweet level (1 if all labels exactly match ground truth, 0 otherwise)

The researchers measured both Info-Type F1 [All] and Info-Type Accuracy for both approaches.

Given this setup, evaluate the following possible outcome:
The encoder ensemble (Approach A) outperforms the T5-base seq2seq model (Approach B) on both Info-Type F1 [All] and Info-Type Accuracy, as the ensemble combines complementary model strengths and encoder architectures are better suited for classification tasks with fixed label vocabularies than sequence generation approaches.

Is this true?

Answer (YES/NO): NO